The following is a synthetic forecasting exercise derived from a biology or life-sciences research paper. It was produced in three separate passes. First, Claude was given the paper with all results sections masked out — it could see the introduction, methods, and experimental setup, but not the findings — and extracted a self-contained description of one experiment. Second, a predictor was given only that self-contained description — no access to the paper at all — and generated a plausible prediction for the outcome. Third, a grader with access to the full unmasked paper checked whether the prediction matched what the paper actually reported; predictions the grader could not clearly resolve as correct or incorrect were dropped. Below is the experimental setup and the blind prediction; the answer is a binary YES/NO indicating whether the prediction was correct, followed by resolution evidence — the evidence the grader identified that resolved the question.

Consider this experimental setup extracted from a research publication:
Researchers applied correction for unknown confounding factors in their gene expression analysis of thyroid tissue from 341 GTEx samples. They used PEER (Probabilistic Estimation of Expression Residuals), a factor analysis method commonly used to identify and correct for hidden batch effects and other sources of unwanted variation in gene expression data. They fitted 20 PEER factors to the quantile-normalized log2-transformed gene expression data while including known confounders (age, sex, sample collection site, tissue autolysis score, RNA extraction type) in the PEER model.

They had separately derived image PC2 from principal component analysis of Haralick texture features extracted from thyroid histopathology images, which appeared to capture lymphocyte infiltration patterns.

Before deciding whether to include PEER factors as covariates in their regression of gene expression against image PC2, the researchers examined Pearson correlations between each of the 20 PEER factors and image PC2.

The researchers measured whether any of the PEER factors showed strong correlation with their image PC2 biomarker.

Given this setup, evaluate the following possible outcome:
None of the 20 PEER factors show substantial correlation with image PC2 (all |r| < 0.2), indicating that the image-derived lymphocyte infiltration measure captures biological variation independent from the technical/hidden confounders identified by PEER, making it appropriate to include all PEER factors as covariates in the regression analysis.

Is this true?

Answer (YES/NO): NO